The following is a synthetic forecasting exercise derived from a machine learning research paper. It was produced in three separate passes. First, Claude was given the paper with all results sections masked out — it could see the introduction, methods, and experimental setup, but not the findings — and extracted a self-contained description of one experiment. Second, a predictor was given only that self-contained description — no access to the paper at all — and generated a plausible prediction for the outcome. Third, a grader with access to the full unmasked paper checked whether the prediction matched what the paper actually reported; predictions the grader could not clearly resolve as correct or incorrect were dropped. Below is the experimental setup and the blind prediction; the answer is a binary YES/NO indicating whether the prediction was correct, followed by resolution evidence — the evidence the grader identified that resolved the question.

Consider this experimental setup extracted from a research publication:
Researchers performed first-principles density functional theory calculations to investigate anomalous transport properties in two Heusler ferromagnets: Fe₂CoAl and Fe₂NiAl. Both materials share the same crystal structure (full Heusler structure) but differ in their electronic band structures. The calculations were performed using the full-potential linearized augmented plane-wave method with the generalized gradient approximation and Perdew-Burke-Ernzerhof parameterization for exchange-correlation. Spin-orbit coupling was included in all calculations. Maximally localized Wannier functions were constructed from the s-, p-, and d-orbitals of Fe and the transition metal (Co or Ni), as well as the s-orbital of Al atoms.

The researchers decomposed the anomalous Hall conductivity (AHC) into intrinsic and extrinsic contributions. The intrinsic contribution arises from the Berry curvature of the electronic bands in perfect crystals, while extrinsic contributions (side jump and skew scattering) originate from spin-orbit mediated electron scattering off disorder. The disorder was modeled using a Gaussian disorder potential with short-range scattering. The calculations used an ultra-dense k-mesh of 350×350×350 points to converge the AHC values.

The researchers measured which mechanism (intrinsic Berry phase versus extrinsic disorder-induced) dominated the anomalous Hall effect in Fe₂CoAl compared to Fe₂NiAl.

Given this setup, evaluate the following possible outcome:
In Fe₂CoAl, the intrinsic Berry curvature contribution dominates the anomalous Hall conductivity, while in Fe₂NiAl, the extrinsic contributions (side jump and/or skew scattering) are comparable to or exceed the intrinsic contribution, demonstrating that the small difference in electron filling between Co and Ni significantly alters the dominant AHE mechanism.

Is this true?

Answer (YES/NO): NO